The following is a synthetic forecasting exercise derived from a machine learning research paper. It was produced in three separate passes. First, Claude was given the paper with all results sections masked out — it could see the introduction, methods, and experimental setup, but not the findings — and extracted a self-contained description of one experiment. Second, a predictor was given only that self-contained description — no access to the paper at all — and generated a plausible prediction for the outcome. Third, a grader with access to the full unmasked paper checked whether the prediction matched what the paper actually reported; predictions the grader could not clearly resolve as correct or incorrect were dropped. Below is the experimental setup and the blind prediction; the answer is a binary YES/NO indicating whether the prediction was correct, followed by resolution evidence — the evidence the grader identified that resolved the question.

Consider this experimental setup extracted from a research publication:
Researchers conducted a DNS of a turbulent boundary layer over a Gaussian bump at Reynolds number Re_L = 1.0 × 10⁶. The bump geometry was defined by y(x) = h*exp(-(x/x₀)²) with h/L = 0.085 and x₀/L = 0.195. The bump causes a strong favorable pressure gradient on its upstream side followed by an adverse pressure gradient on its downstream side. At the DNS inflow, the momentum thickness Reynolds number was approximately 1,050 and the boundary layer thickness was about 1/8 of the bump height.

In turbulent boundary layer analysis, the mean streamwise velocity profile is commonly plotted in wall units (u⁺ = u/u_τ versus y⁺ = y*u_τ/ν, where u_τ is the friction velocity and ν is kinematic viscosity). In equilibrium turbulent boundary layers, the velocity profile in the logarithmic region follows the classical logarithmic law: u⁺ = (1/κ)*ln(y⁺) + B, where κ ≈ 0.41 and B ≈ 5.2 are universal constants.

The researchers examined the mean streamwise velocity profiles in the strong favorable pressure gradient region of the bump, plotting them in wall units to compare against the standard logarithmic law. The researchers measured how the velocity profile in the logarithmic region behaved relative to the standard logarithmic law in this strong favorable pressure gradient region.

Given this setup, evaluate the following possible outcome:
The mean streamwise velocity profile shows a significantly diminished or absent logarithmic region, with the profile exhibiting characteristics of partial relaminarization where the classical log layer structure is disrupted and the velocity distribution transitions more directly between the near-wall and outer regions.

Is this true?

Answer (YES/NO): NO